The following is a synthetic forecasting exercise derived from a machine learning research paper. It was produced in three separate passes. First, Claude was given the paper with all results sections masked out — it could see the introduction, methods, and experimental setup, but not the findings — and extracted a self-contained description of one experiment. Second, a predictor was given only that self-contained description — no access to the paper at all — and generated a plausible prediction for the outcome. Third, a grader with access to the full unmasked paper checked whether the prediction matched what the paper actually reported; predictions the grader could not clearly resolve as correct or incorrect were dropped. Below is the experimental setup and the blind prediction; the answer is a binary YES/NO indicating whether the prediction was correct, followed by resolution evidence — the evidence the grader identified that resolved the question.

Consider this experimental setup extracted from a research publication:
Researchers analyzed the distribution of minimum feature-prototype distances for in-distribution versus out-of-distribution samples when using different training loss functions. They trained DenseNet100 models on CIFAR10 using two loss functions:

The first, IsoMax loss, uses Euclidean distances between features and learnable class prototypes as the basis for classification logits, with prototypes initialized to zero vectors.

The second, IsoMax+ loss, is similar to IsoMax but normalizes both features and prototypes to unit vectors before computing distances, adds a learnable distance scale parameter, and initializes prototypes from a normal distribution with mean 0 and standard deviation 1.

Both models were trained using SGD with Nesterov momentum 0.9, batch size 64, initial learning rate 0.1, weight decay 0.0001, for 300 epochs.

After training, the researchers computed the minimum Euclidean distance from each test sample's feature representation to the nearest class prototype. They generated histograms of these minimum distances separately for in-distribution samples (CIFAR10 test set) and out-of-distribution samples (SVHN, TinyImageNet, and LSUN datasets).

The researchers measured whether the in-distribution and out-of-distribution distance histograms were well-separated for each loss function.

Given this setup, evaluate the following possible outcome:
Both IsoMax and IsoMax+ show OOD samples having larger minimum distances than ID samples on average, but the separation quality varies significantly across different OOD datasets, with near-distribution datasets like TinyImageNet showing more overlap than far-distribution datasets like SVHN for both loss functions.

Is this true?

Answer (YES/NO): NO